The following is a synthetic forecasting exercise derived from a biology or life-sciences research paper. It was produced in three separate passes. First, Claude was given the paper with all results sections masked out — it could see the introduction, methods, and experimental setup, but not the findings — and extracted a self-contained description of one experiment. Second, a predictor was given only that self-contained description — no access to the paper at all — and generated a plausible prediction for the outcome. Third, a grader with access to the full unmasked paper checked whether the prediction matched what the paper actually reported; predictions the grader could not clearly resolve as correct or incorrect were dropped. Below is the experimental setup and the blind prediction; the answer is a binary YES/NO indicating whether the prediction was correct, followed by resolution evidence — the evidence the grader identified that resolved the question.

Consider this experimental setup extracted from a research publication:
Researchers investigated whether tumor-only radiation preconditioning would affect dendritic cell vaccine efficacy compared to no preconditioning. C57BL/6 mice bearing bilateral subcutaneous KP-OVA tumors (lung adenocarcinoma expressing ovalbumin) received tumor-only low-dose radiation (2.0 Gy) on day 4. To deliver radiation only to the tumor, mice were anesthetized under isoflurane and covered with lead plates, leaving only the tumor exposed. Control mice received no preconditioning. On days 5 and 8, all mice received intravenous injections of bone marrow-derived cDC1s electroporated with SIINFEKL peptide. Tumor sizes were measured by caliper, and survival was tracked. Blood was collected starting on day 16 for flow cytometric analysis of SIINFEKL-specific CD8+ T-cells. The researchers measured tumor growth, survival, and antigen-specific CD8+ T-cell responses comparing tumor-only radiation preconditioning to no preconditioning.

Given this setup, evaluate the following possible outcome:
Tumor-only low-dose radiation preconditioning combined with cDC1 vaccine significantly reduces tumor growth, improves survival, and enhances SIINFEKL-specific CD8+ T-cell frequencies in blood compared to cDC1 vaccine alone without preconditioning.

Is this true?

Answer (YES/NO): YES